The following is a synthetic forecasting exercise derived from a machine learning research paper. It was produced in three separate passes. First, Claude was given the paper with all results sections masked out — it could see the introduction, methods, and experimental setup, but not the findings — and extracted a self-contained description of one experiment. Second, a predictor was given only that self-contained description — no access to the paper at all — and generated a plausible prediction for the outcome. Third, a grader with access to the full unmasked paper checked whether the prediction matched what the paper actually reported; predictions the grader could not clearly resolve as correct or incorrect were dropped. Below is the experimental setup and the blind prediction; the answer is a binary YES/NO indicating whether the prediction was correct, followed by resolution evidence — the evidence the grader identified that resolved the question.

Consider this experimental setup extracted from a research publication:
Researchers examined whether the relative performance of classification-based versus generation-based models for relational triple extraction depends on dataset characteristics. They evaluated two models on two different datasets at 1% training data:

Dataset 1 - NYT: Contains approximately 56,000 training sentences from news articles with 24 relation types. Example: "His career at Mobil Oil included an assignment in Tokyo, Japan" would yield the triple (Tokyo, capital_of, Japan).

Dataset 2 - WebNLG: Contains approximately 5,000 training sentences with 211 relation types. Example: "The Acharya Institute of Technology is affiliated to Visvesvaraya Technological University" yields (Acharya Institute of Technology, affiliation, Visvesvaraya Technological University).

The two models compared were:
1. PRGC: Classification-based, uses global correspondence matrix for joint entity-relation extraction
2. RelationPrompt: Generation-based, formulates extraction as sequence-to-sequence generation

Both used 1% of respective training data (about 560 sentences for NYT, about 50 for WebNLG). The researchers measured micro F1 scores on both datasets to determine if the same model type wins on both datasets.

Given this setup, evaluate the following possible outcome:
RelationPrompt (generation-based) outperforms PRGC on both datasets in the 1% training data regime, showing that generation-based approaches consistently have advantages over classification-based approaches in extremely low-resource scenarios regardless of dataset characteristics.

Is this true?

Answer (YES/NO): NO